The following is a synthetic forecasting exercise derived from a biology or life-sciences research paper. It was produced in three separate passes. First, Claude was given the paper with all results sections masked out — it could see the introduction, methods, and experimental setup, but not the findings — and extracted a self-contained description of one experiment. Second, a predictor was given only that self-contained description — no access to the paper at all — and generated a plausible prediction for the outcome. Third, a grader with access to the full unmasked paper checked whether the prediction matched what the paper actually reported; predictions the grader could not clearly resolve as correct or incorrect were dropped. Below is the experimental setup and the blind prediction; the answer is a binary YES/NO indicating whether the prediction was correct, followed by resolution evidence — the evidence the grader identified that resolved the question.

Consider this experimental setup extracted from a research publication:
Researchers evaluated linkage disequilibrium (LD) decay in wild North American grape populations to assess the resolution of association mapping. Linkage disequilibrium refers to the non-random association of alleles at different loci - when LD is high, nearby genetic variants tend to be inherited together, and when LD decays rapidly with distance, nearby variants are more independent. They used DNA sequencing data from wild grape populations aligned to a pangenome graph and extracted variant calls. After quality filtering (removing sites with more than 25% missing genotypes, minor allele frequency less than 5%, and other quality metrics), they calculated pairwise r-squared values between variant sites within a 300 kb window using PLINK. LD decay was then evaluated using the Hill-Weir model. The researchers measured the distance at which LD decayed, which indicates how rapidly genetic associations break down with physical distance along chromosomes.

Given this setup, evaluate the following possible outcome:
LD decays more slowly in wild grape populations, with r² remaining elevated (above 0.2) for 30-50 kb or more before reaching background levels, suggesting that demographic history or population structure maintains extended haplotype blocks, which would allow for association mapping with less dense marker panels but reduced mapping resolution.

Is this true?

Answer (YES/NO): NO